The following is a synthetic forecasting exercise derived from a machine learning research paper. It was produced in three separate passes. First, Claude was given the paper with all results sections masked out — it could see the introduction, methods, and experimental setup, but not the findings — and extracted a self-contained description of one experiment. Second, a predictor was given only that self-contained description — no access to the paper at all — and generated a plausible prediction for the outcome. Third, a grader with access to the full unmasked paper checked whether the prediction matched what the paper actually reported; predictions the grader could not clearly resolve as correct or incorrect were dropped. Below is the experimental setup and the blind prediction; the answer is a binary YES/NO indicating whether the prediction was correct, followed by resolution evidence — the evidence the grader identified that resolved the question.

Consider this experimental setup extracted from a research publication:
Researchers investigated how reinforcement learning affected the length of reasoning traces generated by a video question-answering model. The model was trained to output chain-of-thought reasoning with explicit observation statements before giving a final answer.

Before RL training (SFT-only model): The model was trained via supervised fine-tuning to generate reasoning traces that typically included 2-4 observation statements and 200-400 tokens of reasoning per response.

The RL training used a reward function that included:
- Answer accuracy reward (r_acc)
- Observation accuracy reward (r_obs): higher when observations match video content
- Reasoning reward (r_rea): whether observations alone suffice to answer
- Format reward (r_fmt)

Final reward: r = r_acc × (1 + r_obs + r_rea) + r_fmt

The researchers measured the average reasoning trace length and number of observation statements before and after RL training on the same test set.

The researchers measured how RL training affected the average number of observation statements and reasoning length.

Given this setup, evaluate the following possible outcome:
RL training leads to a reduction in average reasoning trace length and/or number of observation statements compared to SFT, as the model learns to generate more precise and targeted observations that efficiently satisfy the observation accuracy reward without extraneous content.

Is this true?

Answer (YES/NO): YES